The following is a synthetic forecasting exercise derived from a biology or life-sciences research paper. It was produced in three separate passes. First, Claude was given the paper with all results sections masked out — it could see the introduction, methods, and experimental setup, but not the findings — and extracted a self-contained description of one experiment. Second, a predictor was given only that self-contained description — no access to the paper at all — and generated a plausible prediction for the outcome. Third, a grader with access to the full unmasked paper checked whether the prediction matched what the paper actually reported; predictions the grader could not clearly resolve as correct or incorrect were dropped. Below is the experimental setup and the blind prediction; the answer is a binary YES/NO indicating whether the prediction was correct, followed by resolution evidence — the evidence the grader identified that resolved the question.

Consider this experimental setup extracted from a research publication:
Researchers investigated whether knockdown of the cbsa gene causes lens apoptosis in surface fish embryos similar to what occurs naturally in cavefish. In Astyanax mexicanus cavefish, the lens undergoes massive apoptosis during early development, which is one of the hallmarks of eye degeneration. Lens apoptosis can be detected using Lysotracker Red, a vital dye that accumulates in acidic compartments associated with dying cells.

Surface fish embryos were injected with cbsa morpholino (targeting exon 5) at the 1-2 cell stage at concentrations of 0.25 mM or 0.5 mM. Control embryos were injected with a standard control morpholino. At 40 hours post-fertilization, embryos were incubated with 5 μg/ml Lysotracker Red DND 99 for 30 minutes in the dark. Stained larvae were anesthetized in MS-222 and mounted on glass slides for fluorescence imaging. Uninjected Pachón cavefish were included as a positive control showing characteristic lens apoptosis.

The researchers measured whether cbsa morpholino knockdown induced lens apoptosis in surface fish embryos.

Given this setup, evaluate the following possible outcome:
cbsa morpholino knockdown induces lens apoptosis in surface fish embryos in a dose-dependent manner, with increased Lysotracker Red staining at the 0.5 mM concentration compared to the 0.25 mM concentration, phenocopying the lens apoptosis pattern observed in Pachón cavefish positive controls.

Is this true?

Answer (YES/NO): NO